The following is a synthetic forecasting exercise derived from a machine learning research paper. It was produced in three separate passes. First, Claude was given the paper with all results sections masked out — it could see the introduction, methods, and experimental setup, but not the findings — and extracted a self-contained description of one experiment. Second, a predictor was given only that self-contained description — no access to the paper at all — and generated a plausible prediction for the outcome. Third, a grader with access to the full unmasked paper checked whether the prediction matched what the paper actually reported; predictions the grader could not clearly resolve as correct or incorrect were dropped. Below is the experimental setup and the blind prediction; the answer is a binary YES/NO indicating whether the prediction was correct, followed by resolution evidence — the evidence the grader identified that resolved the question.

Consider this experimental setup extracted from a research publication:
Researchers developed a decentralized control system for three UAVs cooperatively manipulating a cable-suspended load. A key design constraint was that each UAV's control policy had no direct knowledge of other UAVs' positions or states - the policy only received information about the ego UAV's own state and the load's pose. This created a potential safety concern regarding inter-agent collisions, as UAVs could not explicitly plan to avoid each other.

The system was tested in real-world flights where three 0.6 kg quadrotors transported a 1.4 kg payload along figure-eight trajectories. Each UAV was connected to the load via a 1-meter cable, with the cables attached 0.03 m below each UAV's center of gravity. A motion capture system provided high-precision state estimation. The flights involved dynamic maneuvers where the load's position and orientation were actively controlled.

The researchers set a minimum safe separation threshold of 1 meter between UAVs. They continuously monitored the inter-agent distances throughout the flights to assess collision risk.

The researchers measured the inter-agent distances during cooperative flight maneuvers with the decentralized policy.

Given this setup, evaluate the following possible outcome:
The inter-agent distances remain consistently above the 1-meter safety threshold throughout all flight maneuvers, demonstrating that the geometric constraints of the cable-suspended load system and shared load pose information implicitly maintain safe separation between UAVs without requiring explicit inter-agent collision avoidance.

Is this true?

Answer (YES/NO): NO